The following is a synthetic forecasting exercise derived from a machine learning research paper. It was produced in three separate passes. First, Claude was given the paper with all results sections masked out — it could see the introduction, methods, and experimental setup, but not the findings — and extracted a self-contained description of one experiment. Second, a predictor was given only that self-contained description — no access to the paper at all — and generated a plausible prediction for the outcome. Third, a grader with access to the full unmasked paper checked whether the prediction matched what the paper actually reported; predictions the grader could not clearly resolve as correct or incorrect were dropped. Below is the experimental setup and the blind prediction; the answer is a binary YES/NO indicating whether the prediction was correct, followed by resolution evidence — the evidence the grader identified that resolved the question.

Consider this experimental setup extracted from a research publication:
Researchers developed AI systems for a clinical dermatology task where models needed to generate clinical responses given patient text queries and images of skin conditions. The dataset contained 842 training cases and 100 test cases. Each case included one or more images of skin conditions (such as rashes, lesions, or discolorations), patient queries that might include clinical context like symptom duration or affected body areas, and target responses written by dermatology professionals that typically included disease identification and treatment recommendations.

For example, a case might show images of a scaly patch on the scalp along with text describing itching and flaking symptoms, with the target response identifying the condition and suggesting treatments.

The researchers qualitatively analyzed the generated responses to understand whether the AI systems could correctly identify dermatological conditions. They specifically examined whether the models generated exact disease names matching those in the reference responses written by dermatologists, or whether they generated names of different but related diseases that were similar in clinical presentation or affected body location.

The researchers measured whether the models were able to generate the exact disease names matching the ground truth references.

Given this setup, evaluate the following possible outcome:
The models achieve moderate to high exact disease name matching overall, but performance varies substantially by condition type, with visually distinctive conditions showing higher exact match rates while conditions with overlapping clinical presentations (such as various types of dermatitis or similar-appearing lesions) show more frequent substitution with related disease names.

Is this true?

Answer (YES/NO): NO